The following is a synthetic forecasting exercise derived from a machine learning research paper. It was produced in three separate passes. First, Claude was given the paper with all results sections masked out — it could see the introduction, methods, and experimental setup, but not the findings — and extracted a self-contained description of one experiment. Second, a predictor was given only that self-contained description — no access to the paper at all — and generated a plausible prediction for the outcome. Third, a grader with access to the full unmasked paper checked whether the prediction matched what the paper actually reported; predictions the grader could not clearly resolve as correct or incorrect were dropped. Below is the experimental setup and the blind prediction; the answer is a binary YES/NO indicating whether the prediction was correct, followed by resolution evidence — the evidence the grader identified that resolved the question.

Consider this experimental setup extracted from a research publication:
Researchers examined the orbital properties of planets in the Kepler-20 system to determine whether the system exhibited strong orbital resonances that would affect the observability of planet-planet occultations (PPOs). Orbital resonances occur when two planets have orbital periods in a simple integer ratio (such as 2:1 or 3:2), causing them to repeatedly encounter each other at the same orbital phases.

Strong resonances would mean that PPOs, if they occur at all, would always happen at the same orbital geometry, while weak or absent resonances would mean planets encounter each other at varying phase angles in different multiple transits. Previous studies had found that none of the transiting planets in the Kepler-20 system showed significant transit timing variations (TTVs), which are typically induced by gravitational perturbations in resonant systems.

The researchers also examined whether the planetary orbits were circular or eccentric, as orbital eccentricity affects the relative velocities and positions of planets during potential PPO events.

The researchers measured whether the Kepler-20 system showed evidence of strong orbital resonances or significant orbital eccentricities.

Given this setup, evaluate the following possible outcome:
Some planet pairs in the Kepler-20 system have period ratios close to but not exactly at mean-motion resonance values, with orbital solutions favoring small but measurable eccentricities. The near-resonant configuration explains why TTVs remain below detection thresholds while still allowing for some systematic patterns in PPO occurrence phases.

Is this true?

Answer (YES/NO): NO